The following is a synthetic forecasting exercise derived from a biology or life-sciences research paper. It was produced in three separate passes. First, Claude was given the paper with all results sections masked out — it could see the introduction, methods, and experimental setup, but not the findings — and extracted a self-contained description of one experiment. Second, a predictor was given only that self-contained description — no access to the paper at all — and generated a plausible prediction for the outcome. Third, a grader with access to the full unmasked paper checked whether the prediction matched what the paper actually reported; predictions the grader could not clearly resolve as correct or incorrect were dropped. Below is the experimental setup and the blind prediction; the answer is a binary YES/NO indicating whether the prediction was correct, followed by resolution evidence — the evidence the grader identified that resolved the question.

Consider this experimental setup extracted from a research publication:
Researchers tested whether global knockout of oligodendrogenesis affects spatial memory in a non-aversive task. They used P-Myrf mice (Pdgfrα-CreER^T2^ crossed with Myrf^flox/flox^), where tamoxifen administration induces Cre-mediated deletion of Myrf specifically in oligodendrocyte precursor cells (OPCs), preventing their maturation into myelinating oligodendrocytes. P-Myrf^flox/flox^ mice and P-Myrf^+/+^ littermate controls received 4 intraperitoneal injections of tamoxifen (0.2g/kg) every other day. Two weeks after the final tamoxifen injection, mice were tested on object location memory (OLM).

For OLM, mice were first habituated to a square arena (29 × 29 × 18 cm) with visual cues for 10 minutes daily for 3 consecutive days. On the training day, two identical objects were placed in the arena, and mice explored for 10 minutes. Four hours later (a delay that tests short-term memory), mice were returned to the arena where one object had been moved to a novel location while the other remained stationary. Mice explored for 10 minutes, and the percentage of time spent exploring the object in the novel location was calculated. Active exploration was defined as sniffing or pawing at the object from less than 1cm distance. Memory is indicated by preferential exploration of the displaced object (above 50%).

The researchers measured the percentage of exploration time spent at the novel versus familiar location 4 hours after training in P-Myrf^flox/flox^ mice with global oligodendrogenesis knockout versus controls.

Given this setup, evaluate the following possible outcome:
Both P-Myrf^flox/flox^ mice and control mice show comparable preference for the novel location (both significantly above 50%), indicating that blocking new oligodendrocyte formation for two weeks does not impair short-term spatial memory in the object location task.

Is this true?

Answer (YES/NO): NO